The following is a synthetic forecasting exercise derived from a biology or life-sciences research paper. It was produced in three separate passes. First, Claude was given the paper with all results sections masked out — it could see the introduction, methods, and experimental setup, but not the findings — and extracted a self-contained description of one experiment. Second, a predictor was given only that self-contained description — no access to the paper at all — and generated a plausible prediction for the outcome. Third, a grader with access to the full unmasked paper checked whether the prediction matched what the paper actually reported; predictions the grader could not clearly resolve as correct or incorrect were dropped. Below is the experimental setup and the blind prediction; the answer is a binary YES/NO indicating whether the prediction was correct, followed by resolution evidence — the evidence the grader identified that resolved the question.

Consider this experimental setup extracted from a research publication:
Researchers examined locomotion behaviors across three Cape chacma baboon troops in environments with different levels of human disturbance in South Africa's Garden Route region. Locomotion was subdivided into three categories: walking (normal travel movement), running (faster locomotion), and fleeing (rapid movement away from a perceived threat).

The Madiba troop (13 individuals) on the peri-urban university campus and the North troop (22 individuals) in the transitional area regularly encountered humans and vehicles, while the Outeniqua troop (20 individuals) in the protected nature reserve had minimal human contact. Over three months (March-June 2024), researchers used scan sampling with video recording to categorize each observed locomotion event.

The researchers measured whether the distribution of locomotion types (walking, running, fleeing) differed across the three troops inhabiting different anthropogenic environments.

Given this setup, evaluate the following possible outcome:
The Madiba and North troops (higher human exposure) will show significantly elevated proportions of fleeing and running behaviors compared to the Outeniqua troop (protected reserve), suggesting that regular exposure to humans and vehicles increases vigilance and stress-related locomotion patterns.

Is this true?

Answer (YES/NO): NO